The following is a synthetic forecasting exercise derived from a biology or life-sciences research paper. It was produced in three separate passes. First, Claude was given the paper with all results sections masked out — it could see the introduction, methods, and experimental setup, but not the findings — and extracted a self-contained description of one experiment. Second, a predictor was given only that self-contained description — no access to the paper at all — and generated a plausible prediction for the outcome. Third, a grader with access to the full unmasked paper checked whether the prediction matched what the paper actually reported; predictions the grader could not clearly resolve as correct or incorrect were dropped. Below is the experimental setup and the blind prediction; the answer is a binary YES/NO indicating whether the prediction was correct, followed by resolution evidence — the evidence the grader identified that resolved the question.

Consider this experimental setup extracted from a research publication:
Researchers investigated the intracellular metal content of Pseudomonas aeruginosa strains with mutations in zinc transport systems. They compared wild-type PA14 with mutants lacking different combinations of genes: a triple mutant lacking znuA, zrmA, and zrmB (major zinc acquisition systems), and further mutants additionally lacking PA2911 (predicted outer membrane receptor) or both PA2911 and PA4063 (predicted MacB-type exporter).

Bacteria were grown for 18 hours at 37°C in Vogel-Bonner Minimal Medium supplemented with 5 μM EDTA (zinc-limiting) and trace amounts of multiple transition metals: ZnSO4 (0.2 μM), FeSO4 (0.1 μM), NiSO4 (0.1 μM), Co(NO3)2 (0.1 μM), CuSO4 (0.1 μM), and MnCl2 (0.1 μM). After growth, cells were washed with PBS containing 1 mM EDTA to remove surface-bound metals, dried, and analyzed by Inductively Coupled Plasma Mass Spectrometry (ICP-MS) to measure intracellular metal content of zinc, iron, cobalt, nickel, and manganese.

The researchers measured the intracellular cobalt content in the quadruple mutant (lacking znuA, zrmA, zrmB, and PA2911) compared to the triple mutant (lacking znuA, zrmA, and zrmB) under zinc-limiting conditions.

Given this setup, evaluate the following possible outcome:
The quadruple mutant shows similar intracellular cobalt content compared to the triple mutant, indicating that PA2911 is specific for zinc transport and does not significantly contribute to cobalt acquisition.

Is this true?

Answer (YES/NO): NO